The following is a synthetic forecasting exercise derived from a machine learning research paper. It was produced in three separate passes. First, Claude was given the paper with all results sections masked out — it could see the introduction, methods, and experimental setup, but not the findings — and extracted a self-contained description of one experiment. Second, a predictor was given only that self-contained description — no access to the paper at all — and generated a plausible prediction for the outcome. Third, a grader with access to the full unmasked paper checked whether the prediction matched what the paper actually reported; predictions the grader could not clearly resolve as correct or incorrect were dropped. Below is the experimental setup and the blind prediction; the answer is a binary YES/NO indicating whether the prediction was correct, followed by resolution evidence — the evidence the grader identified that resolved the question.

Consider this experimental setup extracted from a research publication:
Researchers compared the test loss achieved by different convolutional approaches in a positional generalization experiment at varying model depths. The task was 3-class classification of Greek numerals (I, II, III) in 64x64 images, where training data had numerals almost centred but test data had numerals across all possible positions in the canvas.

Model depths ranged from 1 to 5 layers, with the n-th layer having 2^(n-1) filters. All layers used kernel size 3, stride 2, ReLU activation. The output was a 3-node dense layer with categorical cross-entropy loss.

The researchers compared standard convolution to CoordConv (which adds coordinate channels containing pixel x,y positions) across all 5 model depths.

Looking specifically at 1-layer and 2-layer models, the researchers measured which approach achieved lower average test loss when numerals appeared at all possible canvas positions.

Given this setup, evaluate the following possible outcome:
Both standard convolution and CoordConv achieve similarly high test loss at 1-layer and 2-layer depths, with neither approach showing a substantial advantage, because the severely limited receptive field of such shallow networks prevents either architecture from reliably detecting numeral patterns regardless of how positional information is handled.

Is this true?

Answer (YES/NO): NO